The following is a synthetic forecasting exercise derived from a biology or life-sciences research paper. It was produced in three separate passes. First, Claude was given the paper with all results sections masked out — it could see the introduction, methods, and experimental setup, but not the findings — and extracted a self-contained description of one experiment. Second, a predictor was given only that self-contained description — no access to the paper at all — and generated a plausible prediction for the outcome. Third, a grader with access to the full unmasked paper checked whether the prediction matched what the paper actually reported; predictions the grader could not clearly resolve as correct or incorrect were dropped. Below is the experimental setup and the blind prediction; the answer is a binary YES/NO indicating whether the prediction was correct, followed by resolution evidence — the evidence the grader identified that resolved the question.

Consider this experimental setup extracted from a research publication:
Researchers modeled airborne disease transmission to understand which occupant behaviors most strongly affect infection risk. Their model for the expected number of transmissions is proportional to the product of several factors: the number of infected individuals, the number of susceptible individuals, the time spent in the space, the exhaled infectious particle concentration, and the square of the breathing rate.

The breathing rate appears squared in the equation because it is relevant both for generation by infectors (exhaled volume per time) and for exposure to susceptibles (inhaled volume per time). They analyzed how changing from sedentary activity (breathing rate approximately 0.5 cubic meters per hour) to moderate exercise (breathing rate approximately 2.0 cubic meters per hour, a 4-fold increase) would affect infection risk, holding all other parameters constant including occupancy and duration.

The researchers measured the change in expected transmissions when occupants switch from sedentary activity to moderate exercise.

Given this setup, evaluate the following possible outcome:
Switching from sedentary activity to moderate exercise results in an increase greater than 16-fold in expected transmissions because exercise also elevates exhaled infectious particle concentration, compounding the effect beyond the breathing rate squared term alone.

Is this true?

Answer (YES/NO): NO